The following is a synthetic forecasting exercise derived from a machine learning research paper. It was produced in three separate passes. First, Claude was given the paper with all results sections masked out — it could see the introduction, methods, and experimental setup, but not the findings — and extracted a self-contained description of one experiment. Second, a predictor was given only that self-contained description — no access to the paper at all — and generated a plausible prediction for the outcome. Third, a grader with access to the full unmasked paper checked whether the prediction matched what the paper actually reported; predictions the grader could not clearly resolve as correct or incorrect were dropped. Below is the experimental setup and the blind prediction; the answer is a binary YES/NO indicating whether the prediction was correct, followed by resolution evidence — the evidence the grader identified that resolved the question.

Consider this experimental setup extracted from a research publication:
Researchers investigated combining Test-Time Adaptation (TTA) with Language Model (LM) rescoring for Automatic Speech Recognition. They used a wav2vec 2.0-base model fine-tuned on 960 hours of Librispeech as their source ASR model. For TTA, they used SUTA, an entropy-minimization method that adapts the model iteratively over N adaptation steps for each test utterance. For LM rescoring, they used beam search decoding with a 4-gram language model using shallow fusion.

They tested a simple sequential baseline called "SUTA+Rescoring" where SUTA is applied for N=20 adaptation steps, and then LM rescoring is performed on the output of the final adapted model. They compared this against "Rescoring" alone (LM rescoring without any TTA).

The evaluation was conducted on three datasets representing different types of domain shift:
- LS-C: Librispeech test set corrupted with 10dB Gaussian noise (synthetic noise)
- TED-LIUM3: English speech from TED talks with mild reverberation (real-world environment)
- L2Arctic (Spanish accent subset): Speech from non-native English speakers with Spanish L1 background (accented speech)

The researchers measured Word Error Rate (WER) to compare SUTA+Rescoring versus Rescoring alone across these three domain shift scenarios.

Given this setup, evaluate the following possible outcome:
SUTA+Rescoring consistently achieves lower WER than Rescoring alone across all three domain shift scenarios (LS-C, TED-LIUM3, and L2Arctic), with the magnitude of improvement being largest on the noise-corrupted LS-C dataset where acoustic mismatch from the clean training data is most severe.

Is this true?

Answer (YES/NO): NO